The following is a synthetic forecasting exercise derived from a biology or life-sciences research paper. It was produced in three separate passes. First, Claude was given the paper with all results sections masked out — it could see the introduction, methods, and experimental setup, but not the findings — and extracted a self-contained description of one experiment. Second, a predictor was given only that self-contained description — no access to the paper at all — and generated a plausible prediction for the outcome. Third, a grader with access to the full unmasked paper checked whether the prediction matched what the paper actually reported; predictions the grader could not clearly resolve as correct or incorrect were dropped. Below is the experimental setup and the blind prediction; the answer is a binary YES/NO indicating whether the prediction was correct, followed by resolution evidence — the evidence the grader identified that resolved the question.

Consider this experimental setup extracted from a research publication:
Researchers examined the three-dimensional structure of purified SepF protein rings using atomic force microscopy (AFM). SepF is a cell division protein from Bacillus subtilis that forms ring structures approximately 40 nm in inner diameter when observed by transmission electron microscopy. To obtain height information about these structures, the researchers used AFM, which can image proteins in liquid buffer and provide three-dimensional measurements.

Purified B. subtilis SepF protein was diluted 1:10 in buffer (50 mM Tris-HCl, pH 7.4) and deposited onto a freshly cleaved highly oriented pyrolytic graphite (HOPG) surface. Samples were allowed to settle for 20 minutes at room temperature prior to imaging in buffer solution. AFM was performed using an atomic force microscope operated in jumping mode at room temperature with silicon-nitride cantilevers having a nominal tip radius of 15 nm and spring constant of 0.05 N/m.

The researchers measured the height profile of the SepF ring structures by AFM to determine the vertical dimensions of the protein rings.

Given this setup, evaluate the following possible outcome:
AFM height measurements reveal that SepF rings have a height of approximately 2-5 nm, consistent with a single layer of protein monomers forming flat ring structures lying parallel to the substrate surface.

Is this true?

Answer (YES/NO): YES